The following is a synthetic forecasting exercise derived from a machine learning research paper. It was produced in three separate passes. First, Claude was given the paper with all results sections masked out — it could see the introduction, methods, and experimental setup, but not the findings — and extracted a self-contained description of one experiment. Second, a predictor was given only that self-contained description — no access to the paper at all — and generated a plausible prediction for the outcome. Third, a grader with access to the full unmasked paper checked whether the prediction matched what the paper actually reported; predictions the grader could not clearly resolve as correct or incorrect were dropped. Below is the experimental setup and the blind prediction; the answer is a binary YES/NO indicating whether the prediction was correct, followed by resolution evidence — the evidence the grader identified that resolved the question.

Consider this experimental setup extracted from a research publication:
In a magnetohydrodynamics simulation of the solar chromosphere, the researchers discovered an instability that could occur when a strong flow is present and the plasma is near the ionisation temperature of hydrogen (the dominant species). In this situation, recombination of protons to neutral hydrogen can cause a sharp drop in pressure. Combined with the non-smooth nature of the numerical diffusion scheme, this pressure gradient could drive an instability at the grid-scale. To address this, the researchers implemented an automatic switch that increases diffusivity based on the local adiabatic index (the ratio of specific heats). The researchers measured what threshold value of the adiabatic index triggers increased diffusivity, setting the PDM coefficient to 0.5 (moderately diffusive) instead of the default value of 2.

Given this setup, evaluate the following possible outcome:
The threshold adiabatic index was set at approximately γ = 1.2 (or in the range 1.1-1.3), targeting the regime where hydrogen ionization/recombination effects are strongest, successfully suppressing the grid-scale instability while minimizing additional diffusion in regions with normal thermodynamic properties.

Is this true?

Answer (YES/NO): YES